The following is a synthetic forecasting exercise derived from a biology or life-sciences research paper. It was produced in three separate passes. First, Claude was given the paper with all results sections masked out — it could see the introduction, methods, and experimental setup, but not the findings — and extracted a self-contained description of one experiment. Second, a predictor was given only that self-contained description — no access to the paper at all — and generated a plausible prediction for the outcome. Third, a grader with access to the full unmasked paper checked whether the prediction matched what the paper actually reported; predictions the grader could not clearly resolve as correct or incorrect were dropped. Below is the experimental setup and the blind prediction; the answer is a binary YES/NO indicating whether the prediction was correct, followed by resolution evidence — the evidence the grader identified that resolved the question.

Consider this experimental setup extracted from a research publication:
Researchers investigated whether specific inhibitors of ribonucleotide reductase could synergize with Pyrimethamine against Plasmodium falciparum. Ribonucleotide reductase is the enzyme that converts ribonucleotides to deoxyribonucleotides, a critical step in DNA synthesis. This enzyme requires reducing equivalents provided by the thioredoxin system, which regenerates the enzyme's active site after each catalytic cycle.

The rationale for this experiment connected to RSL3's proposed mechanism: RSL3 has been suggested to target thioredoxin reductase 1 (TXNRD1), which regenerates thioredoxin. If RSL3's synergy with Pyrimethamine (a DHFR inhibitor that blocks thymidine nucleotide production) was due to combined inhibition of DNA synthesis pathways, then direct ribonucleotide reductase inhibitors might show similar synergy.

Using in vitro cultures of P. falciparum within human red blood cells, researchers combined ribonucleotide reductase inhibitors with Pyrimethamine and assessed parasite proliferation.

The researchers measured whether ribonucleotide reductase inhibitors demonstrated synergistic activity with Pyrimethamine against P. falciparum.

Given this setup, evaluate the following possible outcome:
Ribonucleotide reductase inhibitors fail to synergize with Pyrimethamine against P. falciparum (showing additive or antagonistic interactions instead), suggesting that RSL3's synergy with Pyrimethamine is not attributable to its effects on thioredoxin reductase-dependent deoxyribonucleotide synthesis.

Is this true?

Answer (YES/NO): YES